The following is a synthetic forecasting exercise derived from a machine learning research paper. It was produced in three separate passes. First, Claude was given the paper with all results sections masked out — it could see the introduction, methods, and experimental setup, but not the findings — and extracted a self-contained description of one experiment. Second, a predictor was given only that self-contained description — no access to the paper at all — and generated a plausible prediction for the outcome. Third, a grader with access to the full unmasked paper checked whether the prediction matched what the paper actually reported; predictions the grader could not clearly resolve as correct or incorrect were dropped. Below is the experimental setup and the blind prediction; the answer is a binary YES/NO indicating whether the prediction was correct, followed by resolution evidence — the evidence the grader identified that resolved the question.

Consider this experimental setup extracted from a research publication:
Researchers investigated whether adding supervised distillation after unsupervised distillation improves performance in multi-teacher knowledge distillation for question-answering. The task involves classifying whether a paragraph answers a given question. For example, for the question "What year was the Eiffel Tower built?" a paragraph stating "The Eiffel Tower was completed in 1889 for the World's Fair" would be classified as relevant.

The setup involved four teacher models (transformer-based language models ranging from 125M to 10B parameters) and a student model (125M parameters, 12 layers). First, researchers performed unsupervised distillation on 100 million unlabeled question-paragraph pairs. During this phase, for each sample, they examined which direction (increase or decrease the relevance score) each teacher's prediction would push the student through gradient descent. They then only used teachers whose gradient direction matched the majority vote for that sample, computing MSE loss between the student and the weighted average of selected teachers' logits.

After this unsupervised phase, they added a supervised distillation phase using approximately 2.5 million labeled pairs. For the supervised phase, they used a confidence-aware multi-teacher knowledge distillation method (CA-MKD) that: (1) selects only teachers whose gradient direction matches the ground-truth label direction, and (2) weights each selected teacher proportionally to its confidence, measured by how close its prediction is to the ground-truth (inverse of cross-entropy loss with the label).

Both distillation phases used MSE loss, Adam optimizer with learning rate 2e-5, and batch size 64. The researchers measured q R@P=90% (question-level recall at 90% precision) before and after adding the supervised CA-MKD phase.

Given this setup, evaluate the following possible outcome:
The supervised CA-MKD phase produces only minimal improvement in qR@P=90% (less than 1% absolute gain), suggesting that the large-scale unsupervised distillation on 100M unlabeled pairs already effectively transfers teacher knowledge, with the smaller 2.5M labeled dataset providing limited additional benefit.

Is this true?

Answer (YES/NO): NO